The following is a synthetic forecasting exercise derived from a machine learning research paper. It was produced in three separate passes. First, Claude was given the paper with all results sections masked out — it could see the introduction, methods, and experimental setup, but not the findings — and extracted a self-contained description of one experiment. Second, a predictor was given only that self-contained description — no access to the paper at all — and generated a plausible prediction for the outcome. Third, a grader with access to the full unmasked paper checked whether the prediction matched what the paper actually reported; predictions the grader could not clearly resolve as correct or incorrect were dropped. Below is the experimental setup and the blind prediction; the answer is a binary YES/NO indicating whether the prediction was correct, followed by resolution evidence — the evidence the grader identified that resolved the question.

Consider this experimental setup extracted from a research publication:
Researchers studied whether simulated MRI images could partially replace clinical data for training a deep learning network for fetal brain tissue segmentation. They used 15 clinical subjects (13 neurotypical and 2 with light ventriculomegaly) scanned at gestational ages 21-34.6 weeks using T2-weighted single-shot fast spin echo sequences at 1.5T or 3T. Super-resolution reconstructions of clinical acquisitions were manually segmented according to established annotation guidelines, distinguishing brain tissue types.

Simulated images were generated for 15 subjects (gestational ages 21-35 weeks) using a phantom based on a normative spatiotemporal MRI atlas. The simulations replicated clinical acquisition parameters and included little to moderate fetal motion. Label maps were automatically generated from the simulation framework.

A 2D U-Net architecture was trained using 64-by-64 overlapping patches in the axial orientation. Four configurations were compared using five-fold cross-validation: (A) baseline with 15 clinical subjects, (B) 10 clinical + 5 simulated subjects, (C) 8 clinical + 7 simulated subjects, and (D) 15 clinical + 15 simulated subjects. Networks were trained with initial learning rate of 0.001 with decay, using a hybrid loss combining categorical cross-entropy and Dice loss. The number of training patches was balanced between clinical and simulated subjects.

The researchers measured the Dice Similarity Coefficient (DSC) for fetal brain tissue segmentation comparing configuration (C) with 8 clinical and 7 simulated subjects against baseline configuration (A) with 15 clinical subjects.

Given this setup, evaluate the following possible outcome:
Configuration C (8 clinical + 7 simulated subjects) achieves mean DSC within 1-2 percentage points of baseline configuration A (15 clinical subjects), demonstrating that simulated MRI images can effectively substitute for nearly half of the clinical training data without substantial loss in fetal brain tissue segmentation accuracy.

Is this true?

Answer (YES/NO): YES